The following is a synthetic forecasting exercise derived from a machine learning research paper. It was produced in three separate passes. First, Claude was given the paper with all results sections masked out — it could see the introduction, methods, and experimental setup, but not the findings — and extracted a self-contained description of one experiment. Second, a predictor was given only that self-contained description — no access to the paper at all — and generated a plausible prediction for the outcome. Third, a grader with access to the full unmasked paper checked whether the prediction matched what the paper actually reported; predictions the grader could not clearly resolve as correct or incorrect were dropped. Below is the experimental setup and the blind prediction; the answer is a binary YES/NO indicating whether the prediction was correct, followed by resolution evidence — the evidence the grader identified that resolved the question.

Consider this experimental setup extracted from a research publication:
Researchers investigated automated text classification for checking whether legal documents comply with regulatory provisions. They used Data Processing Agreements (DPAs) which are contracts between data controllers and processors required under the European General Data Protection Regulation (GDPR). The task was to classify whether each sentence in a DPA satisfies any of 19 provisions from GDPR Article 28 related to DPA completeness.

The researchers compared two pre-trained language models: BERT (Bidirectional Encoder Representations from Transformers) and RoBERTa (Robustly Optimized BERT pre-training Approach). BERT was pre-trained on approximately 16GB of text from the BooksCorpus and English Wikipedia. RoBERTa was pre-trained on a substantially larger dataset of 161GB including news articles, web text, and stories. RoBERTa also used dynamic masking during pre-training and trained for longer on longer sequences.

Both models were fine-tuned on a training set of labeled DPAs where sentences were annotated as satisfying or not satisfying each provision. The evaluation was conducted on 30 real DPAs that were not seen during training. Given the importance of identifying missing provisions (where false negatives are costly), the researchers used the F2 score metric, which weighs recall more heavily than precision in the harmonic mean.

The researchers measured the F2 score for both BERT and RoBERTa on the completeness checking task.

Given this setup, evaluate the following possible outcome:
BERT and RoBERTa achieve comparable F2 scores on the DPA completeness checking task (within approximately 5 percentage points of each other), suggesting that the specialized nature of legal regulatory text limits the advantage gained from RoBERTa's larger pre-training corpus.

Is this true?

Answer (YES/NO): YES